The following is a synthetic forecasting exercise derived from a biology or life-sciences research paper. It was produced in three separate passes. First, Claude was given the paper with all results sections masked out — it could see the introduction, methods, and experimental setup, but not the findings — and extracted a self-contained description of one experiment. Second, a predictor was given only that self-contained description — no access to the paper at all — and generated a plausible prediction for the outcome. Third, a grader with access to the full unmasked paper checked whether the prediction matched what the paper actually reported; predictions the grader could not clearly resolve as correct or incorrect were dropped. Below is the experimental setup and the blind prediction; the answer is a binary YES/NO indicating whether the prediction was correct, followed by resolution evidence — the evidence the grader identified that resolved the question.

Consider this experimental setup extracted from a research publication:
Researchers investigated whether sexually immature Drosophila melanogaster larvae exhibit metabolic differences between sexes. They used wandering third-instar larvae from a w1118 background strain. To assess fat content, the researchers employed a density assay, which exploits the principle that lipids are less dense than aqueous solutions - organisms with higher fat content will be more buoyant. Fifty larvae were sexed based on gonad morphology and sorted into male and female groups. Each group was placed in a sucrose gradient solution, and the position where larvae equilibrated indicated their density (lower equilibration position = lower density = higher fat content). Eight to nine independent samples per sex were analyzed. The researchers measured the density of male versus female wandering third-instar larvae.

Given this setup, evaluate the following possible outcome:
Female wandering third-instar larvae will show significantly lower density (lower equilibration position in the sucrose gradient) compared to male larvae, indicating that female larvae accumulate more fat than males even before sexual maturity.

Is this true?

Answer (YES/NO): NO